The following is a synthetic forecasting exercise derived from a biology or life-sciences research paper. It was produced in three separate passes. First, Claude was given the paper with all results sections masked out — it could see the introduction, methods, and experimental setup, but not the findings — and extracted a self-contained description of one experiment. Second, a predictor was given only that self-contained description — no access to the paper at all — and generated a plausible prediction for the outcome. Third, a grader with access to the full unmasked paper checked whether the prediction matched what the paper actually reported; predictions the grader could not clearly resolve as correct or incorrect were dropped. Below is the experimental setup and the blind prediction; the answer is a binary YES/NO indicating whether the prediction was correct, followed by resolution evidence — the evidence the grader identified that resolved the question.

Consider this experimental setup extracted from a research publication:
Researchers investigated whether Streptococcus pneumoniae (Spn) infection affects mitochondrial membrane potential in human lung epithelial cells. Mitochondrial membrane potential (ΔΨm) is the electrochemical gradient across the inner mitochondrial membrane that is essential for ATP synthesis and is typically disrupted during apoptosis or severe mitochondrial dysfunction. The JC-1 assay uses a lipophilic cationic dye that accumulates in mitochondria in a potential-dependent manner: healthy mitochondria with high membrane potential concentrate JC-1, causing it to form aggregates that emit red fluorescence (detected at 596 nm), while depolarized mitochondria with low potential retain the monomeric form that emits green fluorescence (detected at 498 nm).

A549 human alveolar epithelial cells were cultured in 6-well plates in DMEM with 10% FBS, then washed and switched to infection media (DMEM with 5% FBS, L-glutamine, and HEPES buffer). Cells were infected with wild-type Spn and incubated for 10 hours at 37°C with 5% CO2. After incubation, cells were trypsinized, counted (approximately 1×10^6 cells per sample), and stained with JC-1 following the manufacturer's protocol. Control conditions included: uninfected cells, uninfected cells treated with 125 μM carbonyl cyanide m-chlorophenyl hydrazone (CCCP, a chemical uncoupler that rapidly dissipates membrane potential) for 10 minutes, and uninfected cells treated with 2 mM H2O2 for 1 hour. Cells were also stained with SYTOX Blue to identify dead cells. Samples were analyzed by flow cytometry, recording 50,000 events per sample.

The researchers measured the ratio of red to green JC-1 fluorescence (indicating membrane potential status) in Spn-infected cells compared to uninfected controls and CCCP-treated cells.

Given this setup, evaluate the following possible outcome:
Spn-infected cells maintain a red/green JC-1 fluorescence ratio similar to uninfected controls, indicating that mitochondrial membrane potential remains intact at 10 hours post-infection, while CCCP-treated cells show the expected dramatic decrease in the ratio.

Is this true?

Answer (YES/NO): YES